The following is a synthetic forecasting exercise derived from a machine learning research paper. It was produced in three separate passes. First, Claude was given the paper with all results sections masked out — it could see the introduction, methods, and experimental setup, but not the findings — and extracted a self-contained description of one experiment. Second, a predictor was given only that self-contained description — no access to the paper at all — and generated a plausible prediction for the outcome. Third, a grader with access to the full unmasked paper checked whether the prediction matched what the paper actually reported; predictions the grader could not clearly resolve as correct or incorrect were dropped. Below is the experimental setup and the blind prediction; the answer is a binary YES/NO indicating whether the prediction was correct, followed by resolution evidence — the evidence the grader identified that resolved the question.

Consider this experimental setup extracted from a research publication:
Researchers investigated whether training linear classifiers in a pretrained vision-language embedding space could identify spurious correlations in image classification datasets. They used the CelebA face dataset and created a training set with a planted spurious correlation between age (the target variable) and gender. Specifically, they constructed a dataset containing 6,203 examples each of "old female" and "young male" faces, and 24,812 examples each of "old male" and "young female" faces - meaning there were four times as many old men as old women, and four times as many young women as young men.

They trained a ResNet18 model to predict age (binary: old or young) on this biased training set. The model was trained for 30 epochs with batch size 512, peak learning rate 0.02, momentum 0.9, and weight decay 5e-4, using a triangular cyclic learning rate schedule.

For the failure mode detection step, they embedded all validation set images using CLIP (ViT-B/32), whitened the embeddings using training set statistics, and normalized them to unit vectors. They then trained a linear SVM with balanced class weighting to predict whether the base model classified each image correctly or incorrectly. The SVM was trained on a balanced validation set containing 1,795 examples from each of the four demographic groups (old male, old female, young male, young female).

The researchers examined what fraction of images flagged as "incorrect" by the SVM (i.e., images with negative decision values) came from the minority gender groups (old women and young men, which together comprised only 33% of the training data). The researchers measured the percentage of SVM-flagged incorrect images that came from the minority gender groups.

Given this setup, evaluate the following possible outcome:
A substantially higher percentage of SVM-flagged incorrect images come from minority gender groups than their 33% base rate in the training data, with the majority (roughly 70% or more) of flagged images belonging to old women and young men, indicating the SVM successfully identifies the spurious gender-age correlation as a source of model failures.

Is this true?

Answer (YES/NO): YES